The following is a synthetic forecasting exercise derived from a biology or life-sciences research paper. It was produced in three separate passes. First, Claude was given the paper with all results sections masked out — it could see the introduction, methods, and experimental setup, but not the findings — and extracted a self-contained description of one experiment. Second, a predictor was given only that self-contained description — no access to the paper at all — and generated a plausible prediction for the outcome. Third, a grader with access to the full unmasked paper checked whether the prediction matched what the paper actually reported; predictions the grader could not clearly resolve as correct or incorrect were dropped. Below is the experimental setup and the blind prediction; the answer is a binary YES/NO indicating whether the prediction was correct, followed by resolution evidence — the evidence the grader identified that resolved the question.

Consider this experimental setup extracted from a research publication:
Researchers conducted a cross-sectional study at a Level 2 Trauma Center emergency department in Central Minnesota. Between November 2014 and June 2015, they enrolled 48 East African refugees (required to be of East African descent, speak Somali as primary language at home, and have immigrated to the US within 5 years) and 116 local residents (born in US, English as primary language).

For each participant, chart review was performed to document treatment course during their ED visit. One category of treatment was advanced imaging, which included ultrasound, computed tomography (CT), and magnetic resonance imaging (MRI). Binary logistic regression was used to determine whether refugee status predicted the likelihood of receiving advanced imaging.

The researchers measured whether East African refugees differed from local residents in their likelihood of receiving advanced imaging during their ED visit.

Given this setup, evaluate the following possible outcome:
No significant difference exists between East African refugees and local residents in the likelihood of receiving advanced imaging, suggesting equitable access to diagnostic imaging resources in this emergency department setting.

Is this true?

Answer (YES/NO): NO